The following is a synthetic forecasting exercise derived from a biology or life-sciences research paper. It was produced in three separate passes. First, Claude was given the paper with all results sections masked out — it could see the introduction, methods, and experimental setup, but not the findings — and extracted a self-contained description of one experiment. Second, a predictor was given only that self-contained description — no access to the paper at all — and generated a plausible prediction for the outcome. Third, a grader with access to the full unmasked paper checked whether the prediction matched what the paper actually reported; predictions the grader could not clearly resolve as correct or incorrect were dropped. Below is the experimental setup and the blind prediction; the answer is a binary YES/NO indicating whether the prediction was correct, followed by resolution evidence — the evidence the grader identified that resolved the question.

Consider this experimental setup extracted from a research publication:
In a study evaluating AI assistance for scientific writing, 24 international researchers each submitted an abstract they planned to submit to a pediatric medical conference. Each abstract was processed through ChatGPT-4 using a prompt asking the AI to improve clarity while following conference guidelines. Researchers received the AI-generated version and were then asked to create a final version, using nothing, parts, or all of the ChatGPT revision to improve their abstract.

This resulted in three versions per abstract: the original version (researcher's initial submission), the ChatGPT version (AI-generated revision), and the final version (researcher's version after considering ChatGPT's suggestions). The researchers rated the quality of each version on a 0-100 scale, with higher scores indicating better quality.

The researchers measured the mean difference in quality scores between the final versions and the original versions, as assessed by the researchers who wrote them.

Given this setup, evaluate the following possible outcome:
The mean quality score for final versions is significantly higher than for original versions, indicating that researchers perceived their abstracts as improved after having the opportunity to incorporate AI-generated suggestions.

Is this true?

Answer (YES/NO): YES